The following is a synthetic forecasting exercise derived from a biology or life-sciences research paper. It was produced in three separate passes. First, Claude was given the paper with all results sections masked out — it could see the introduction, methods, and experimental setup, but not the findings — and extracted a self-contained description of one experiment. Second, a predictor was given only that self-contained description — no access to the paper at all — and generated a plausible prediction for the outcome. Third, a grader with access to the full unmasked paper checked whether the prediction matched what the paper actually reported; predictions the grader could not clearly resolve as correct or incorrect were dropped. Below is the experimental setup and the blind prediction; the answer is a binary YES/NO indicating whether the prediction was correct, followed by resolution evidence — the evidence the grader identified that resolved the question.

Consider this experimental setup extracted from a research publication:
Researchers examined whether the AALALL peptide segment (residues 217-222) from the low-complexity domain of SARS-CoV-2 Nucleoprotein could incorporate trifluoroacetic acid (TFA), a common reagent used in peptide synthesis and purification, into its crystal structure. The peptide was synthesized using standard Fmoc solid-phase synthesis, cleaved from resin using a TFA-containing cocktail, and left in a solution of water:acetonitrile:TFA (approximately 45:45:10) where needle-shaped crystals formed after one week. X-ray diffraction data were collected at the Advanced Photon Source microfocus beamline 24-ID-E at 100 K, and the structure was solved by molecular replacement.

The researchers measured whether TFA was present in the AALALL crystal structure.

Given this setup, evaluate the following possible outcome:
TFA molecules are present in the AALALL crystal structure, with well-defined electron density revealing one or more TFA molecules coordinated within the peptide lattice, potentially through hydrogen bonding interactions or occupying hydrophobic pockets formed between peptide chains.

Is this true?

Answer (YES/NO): YES